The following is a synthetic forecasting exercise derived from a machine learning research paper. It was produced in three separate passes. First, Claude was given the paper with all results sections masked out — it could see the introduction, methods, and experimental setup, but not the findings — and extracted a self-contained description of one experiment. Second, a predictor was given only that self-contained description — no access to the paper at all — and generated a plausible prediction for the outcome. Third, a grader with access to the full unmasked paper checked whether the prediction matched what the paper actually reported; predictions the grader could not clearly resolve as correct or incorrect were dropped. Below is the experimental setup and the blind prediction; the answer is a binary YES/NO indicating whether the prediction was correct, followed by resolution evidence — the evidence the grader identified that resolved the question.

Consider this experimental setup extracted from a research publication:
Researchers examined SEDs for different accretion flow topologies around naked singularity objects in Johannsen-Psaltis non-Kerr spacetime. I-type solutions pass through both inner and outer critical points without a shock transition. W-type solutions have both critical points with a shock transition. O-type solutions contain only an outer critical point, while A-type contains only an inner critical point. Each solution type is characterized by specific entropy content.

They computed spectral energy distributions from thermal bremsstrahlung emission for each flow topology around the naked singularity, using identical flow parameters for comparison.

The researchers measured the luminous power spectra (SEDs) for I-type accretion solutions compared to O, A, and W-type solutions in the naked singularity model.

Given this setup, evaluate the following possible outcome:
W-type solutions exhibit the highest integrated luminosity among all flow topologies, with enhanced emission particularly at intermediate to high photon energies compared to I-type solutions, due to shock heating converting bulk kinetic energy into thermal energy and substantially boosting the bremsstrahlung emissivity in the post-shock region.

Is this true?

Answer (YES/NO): NO